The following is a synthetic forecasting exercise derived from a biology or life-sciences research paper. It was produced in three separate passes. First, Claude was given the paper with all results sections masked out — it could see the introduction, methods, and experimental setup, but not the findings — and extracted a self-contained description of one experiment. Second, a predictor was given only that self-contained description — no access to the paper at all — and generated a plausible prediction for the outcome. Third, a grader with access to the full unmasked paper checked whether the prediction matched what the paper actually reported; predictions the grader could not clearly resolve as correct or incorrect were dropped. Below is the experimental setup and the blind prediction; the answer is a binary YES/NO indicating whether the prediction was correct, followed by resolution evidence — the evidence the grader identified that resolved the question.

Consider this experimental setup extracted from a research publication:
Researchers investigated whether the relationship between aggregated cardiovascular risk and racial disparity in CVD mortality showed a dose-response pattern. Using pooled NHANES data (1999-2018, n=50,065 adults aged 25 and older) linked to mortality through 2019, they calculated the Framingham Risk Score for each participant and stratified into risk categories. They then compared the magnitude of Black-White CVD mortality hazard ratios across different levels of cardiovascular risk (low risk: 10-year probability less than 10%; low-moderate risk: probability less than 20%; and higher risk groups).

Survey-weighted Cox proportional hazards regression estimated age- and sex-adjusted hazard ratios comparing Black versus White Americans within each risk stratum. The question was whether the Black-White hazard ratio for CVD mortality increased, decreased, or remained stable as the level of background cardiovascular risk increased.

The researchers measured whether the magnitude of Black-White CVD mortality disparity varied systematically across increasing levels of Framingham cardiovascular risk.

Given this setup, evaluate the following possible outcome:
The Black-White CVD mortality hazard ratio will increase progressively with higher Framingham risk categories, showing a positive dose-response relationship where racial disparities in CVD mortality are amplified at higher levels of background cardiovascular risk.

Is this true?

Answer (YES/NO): NO